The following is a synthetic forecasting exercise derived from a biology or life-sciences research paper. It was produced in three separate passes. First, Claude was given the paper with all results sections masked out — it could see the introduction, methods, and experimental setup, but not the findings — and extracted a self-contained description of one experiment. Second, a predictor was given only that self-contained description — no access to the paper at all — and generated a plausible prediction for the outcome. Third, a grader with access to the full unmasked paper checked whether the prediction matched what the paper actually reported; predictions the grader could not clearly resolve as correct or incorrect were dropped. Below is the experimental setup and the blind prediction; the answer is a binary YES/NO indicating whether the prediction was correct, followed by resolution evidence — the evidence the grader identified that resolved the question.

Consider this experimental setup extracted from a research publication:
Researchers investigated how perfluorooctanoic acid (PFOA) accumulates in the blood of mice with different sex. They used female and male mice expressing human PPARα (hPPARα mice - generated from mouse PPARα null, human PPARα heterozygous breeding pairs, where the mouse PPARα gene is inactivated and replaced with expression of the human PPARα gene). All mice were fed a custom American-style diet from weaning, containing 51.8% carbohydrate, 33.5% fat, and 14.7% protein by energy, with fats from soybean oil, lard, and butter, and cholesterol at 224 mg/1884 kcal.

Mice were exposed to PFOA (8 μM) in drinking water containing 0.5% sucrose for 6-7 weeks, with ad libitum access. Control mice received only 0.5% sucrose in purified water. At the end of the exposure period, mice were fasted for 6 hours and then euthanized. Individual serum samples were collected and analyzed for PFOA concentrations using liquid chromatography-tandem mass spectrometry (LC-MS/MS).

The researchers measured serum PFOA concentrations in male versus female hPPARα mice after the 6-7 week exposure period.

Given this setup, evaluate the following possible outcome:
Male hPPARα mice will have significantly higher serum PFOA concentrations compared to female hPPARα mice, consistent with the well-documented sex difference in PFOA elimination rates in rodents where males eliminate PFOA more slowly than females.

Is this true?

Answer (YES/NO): NO